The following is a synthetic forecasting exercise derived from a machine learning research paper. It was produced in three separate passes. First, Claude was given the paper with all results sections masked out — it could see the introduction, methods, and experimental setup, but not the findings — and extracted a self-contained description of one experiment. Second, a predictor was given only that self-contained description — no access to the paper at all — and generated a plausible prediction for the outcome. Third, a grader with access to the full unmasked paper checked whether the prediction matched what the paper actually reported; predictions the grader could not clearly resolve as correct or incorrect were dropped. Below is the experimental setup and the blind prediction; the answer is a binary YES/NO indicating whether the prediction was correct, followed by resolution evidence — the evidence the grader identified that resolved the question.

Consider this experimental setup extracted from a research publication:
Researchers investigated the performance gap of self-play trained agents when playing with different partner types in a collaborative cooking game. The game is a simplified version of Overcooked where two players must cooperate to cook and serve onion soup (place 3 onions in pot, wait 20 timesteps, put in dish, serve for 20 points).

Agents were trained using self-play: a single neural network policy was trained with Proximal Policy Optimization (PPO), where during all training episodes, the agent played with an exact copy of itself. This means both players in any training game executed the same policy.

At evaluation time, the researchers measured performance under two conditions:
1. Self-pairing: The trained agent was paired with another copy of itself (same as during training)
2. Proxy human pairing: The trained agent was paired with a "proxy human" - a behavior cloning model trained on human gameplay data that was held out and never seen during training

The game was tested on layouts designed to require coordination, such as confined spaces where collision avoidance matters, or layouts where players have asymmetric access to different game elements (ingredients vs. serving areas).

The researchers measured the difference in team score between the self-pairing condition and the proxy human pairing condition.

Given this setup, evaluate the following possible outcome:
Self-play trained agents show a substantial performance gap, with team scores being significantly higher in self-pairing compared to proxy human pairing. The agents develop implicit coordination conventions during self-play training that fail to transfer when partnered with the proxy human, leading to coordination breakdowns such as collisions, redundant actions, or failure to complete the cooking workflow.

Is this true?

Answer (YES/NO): YES